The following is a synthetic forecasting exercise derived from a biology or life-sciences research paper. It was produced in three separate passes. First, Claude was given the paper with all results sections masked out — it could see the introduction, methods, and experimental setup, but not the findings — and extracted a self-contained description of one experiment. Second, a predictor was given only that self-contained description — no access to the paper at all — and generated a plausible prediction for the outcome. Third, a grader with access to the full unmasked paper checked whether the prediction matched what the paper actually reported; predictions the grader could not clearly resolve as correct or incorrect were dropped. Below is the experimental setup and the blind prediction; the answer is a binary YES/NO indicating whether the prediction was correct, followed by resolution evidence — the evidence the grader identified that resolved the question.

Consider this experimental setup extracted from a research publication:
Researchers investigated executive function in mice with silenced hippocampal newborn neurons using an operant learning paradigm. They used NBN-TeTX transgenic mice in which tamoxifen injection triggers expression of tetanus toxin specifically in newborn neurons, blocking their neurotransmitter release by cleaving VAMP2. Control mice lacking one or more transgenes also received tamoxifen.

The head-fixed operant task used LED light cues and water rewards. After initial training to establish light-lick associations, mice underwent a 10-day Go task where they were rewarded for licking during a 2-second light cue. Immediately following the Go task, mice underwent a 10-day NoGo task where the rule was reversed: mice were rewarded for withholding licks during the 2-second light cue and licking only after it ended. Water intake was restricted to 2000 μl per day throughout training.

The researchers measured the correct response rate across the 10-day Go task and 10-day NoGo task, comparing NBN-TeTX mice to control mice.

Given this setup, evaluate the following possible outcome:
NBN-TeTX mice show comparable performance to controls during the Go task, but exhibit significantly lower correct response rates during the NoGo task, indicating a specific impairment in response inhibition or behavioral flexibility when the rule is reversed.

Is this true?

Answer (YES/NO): YES